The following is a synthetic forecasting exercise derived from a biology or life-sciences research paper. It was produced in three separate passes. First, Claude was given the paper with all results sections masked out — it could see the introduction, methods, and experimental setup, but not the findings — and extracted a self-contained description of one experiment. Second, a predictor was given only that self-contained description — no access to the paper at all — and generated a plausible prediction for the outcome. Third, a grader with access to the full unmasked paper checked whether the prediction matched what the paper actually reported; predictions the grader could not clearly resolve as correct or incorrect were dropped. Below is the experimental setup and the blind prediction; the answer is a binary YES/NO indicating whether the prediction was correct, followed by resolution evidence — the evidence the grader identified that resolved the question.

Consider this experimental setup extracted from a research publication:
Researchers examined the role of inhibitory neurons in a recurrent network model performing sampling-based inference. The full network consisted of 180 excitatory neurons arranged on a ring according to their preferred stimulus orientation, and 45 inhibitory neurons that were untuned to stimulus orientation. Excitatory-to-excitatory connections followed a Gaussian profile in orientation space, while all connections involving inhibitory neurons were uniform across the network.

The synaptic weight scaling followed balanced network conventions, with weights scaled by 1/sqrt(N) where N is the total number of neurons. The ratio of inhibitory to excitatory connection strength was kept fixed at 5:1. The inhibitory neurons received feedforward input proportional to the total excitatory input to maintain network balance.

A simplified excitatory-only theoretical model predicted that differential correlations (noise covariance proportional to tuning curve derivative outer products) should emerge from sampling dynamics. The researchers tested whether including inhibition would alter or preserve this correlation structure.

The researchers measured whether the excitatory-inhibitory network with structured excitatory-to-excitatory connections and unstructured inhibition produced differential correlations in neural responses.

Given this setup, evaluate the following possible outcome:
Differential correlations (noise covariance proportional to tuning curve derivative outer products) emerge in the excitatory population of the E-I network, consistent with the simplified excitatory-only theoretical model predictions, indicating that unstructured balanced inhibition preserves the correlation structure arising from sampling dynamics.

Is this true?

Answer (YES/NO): YES